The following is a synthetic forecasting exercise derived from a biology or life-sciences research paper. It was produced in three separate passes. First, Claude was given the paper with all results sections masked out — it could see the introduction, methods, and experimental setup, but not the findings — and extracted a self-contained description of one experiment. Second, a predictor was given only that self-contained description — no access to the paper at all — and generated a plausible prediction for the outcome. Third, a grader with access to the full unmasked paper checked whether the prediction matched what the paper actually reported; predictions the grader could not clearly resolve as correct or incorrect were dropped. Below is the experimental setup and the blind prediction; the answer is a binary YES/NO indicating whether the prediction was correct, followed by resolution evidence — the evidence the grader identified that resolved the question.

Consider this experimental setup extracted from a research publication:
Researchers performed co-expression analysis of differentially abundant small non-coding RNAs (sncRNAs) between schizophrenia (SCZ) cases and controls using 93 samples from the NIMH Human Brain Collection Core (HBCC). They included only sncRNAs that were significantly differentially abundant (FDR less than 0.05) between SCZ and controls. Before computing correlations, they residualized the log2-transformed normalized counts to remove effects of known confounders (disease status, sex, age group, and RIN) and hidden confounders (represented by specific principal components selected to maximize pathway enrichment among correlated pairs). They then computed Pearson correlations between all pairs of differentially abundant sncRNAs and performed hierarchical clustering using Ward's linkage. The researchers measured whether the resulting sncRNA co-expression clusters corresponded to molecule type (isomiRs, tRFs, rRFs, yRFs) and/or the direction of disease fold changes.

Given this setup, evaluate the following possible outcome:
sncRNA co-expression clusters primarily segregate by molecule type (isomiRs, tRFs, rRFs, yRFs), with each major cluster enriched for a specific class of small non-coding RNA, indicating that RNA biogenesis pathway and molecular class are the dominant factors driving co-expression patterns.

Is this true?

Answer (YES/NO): NO